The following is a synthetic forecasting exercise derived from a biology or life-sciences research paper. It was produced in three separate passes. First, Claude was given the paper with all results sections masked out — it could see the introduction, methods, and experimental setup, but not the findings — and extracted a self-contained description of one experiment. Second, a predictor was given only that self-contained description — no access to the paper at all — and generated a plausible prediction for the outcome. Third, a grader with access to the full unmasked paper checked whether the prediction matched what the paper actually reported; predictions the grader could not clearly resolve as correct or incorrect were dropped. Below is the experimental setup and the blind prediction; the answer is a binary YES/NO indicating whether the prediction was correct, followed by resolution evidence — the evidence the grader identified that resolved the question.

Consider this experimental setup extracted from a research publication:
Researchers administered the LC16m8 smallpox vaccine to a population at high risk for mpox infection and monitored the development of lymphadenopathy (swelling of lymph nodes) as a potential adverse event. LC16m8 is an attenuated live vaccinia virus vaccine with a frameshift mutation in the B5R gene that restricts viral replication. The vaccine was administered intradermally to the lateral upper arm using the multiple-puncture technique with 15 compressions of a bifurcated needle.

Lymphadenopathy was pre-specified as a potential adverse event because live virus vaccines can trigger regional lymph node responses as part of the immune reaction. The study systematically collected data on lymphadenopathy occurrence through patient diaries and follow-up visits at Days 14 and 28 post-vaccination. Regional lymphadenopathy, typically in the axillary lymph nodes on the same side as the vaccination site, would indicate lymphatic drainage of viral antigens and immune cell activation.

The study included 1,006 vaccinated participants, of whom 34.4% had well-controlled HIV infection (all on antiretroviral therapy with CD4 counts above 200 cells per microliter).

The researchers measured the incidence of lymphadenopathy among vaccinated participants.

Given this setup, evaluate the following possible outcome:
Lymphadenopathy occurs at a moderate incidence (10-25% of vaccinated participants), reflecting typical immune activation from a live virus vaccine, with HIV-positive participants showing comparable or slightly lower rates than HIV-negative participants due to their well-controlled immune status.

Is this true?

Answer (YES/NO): NO